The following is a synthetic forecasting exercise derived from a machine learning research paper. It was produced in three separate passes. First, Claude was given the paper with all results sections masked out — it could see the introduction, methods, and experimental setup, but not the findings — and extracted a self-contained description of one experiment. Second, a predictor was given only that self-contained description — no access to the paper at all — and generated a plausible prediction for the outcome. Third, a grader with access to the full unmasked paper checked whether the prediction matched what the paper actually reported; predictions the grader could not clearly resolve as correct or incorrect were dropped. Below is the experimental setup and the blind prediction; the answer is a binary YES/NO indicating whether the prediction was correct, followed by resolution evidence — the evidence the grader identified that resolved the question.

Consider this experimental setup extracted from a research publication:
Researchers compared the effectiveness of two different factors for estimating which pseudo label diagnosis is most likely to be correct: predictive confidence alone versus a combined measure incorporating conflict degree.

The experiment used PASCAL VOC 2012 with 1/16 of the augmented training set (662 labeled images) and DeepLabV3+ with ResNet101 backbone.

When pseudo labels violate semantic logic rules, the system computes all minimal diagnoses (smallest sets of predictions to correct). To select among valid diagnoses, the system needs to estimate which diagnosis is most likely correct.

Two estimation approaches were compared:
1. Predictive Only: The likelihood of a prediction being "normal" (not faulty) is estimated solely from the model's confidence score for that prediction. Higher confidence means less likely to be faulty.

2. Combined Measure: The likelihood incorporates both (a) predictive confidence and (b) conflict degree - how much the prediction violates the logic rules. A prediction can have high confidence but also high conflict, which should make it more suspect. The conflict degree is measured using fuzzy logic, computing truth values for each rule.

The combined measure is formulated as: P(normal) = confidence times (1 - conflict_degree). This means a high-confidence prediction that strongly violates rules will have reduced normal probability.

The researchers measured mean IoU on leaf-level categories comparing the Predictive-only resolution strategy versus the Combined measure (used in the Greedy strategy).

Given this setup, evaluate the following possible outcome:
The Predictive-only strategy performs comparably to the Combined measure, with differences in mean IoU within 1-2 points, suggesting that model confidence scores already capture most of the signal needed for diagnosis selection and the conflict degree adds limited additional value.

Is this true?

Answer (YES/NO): YES